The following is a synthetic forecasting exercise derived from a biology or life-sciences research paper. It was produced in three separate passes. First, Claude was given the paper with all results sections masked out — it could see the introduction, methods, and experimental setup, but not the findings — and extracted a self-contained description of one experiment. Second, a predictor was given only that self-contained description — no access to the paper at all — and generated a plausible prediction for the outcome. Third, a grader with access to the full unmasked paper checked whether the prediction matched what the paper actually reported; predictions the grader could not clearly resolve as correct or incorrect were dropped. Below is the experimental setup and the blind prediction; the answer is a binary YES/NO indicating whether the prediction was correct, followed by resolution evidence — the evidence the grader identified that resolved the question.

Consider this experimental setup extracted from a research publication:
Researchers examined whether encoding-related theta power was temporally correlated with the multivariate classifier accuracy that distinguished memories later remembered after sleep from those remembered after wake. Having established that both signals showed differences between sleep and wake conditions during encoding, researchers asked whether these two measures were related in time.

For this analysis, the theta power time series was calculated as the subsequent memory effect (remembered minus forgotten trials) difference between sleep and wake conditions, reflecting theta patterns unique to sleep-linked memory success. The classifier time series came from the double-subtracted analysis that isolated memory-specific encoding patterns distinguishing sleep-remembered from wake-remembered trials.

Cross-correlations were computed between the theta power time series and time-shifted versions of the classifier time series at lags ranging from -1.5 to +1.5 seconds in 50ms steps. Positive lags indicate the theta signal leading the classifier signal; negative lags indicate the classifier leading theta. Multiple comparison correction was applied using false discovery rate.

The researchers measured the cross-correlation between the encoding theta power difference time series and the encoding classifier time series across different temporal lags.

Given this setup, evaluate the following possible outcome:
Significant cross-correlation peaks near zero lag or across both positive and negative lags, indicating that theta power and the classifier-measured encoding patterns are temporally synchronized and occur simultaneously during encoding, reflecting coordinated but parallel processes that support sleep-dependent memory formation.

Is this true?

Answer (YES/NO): NO